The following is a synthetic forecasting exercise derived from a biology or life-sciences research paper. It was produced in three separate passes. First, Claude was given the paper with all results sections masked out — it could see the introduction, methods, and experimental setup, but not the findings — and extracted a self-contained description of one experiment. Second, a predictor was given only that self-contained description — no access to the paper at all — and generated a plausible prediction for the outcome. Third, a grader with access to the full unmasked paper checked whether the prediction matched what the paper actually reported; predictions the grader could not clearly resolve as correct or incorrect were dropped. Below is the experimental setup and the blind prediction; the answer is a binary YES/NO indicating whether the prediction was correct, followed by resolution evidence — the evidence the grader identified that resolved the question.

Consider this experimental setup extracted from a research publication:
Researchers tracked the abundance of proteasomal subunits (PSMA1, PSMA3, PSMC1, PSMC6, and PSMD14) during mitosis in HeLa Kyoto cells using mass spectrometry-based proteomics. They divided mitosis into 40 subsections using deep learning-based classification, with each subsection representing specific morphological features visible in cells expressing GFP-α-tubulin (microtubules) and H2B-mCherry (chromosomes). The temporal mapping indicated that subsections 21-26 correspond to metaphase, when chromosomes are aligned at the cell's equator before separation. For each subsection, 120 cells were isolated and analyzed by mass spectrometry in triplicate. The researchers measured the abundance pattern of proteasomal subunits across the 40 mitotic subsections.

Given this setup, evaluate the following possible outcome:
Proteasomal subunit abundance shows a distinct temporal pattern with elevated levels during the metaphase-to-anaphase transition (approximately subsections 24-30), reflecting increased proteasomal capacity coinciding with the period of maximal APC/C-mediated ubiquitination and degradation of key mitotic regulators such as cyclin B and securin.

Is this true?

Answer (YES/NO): NO